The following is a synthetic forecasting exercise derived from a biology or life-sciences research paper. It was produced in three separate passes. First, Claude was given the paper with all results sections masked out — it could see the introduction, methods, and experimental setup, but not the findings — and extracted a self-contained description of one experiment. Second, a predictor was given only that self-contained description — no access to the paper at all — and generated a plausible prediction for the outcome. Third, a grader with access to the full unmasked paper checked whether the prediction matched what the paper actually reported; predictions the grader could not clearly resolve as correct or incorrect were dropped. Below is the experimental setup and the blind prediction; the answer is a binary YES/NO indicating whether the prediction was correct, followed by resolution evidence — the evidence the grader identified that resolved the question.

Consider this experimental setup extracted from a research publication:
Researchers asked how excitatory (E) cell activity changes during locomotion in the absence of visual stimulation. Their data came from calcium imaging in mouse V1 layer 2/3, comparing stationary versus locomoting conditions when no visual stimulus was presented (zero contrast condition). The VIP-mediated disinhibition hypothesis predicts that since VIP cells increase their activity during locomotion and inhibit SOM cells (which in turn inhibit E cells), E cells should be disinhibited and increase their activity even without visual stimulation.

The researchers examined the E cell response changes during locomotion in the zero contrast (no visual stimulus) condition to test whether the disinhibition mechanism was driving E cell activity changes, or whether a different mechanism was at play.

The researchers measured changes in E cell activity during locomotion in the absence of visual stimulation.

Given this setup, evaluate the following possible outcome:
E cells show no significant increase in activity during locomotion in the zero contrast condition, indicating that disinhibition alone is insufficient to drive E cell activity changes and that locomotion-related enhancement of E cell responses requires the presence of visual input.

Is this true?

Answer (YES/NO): YES